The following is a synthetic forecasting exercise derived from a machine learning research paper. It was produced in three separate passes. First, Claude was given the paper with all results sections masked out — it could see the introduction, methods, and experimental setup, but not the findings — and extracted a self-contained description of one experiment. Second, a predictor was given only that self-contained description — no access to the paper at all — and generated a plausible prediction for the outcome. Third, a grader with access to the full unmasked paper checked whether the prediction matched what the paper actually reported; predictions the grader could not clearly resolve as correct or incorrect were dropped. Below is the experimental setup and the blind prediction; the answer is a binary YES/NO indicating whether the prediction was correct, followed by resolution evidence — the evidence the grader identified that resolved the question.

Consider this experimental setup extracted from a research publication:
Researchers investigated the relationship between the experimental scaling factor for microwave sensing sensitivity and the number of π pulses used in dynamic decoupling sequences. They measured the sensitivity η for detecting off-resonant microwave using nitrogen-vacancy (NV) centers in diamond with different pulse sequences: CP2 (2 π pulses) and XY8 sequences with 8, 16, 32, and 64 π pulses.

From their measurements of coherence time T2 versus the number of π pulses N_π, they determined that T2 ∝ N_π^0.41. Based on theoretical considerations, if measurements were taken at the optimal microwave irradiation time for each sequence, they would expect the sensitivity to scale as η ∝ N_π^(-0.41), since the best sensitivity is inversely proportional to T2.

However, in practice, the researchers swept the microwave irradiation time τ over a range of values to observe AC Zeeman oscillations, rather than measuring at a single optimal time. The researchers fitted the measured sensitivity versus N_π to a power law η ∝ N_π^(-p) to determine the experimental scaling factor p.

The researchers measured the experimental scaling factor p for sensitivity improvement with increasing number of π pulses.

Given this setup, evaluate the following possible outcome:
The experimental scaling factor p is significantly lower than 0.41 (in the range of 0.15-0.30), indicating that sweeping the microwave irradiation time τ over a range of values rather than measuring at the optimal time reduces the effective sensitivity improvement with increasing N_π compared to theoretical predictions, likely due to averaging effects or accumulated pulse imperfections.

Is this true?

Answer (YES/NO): NO